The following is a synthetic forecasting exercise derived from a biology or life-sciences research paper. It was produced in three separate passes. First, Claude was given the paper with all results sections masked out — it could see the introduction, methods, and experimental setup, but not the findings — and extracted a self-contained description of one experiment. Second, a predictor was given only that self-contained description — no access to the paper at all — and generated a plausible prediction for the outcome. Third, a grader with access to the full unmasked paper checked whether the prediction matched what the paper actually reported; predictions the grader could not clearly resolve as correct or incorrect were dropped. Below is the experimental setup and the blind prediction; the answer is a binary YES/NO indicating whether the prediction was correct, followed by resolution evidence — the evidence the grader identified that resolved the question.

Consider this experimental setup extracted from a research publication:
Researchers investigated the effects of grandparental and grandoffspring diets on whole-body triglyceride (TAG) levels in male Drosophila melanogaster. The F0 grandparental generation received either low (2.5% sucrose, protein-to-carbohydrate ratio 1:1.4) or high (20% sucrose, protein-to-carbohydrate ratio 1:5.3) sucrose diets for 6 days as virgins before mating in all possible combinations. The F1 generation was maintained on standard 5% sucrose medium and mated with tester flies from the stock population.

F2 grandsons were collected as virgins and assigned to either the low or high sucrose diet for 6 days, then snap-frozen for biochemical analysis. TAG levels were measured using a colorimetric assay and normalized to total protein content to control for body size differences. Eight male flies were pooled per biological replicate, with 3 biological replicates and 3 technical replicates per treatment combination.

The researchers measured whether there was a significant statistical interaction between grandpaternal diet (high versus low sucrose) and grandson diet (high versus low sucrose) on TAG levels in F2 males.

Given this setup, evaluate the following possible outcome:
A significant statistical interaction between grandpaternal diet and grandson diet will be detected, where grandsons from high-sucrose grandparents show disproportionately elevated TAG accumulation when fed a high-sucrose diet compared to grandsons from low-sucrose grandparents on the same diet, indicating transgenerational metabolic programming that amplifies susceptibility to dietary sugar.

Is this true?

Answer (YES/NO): NO